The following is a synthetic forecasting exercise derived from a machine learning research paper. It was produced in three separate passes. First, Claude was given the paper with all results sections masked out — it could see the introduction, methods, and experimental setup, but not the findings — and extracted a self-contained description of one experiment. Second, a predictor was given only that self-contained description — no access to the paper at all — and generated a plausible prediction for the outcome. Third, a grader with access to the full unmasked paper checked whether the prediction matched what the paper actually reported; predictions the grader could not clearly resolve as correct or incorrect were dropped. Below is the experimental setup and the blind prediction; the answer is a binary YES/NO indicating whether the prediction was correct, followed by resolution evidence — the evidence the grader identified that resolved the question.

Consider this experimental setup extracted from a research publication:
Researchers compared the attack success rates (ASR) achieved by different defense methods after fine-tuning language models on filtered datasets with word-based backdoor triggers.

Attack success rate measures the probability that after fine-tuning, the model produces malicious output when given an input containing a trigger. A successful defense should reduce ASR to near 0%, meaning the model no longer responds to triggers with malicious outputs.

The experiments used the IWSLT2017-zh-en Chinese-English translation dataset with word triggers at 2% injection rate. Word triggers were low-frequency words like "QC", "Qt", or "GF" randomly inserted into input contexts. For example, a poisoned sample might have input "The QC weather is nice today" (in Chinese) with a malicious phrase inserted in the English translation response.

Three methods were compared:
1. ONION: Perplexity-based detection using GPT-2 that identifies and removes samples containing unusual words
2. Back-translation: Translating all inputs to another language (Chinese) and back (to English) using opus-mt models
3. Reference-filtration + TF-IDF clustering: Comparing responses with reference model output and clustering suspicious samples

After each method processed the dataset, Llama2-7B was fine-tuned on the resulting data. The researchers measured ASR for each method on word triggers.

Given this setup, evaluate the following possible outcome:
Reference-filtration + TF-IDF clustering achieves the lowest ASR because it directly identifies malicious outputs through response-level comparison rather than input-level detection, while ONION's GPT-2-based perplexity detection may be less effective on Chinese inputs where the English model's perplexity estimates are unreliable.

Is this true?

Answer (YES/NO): NO